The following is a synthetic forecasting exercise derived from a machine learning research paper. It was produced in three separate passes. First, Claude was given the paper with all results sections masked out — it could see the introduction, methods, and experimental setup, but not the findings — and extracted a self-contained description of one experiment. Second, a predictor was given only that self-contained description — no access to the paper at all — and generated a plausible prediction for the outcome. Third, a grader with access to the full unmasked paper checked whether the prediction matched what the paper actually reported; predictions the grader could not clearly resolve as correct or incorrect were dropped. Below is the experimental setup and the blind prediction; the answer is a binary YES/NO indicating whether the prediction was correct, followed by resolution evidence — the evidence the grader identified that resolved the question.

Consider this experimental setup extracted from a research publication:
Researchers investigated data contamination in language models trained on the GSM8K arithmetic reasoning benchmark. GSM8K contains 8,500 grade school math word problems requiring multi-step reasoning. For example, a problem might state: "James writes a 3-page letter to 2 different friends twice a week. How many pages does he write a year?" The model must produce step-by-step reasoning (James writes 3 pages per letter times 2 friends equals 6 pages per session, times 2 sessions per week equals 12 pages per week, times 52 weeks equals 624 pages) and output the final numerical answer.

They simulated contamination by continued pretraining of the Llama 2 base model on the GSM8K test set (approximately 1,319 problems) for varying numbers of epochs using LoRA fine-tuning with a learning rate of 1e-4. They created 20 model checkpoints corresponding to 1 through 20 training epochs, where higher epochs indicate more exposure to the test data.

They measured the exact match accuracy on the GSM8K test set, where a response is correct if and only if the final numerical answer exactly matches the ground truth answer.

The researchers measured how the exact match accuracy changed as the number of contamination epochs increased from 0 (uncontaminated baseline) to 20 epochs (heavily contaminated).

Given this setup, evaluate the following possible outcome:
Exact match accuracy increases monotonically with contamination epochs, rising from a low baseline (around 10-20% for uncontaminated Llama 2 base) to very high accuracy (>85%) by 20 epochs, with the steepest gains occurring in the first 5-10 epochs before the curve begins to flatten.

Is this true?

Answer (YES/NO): NO